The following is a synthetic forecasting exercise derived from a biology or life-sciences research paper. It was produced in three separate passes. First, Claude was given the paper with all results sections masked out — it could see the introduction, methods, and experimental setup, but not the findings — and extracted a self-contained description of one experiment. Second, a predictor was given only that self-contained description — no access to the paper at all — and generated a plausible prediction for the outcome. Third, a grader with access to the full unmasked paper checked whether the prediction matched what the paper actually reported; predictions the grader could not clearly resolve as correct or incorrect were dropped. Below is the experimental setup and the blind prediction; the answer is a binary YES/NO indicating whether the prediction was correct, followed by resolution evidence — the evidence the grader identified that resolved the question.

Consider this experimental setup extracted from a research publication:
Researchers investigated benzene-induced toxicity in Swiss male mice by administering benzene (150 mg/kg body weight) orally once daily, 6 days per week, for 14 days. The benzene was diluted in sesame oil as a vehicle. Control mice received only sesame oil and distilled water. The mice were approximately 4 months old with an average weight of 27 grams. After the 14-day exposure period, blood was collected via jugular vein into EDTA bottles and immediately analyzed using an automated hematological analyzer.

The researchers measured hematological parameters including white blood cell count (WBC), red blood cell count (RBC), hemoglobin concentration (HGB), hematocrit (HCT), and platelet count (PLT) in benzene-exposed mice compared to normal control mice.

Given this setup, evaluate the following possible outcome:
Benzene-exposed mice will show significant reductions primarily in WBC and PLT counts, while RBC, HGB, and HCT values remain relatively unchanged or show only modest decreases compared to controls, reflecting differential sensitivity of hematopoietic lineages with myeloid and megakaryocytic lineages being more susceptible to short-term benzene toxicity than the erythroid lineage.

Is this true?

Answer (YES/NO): NO